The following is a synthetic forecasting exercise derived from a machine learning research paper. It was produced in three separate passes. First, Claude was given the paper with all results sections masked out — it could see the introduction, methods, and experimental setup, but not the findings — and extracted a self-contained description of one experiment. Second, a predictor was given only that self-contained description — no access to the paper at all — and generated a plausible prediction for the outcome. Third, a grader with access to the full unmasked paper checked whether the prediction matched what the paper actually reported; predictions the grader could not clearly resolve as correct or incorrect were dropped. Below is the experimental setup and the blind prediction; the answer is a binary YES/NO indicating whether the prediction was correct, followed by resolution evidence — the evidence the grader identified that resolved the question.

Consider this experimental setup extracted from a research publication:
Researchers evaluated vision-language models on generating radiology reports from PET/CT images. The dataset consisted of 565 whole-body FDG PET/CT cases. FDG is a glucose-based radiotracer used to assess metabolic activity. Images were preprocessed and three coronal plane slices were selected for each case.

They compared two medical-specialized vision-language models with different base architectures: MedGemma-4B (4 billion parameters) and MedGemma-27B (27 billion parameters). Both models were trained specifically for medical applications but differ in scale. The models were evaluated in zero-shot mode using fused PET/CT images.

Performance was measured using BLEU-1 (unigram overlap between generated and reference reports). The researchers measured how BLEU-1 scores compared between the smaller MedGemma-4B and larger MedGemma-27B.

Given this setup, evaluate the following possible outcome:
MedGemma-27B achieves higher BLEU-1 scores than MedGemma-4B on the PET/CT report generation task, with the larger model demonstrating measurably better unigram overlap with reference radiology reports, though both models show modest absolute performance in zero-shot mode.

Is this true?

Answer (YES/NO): NO